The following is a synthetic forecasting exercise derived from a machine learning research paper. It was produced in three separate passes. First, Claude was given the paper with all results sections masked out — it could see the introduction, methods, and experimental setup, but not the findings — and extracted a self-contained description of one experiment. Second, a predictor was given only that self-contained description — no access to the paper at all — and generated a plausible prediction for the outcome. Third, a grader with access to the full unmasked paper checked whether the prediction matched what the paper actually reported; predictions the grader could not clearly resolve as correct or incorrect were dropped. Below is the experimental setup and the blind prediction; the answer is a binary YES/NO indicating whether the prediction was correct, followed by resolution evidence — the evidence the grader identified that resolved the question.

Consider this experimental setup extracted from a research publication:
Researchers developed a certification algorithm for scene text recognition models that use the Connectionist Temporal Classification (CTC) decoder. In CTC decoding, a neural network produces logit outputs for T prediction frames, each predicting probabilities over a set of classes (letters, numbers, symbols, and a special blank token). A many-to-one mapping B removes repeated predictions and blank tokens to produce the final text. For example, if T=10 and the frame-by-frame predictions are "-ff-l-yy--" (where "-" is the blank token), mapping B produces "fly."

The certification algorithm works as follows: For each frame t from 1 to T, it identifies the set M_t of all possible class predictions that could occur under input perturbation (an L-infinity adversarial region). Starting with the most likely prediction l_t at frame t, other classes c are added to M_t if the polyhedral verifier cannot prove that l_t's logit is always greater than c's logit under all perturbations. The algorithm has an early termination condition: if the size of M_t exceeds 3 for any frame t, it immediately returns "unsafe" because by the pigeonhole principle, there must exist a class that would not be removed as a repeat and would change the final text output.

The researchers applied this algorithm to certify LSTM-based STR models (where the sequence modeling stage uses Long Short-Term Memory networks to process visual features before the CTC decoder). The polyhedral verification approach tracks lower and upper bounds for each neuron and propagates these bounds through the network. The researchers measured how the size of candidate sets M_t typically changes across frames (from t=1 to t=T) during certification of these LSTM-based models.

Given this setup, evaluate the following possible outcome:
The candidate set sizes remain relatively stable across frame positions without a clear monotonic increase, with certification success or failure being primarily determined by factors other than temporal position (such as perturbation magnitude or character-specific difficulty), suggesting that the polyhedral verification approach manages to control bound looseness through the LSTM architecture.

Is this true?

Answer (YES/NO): NO